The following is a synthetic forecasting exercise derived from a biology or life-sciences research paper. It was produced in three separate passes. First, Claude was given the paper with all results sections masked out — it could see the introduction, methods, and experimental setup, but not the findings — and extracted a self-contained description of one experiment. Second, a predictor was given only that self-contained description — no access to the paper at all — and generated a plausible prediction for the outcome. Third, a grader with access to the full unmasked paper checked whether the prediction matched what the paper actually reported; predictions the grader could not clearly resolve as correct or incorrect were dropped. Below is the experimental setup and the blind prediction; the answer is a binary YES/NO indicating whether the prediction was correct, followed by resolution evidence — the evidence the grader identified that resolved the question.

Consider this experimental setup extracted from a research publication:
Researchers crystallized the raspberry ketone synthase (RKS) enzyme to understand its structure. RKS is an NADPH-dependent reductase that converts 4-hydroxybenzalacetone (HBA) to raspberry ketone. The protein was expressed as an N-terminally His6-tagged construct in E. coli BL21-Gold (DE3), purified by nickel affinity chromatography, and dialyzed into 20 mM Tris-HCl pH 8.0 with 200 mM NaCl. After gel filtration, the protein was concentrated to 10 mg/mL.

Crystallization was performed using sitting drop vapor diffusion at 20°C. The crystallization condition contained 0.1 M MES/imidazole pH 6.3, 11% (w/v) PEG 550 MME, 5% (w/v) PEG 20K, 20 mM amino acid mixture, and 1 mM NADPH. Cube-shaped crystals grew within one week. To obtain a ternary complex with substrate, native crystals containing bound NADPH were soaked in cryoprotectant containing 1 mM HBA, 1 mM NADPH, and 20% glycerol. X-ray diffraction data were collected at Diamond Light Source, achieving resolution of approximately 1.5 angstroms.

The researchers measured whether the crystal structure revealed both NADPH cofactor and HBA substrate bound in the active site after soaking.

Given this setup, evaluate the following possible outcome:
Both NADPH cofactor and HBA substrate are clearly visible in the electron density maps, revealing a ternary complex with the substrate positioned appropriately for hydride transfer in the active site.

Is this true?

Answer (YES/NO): YES